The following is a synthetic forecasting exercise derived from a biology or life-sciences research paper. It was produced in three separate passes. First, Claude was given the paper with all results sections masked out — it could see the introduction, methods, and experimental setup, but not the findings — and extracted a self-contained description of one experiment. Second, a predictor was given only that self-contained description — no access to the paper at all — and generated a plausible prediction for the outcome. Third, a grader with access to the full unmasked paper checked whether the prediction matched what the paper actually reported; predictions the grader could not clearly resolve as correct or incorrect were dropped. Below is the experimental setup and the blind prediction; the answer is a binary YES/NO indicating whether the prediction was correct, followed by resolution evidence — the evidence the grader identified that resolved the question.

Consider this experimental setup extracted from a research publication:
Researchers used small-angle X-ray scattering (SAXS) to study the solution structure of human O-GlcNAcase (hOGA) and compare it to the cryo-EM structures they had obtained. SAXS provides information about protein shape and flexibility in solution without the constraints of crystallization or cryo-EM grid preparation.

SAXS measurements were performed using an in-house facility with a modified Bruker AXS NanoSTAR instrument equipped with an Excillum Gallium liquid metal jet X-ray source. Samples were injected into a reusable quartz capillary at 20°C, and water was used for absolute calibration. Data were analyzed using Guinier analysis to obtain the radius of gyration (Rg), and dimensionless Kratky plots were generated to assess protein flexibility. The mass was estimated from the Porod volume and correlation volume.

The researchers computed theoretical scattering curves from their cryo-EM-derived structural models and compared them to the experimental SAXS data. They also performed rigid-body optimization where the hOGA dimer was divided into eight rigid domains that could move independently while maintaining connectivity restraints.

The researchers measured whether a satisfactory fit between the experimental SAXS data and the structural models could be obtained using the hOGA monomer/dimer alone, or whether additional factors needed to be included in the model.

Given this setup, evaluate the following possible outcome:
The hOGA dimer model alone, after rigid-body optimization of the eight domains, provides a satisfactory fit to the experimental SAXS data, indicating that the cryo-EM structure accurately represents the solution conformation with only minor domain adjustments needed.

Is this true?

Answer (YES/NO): NO